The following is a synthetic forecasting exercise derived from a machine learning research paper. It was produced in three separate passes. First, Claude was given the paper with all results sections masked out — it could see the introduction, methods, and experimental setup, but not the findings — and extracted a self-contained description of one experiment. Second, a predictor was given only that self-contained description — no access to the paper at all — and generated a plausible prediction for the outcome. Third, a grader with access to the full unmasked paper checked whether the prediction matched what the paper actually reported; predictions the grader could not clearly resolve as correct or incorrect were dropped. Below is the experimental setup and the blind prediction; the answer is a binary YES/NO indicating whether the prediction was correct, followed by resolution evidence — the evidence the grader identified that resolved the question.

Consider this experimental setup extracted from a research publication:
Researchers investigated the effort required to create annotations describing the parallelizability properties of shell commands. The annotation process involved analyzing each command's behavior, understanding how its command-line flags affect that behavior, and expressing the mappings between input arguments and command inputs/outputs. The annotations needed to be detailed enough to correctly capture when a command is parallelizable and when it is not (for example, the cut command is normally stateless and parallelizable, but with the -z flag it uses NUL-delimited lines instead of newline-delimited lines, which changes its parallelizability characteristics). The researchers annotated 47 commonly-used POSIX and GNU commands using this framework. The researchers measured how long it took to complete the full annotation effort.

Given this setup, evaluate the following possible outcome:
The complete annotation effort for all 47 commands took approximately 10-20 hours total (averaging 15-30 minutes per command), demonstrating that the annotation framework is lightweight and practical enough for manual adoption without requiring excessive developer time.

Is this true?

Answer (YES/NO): NO